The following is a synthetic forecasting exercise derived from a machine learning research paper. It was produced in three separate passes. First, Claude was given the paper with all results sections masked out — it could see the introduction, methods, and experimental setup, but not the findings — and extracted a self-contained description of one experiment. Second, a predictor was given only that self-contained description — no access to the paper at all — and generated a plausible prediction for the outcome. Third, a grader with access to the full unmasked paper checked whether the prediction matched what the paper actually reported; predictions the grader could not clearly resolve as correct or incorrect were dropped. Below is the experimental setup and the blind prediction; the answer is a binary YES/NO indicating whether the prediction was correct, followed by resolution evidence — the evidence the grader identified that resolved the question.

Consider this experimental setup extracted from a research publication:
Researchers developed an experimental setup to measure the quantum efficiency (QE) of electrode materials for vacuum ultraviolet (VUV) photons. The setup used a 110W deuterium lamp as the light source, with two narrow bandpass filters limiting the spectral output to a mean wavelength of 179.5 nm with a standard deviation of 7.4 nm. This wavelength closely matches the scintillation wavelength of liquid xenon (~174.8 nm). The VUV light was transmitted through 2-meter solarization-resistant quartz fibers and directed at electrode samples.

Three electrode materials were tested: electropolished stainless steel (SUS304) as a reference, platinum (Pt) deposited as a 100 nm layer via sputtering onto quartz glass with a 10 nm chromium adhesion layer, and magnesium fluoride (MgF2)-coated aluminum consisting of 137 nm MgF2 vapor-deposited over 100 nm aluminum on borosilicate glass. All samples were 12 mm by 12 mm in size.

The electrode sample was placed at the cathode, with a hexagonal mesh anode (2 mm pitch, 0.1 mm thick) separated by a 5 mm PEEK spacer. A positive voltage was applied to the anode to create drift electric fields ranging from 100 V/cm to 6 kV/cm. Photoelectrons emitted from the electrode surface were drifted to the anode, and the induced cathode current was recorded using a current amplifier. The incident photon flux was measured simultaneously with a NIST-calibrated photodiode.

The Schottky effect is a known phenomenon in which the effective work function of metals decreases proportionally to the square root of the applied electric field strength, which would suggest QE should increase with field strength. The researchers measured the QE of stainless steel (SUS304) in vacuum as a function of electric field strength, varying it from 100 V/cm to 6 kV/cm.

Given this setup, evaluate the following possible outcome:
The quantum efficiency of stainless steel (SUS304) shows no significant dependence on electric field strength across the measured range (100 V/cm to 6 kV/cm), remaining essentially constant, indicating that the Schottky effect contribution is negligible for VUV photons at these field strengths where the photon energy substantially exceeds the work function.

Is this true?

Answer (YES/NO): YES